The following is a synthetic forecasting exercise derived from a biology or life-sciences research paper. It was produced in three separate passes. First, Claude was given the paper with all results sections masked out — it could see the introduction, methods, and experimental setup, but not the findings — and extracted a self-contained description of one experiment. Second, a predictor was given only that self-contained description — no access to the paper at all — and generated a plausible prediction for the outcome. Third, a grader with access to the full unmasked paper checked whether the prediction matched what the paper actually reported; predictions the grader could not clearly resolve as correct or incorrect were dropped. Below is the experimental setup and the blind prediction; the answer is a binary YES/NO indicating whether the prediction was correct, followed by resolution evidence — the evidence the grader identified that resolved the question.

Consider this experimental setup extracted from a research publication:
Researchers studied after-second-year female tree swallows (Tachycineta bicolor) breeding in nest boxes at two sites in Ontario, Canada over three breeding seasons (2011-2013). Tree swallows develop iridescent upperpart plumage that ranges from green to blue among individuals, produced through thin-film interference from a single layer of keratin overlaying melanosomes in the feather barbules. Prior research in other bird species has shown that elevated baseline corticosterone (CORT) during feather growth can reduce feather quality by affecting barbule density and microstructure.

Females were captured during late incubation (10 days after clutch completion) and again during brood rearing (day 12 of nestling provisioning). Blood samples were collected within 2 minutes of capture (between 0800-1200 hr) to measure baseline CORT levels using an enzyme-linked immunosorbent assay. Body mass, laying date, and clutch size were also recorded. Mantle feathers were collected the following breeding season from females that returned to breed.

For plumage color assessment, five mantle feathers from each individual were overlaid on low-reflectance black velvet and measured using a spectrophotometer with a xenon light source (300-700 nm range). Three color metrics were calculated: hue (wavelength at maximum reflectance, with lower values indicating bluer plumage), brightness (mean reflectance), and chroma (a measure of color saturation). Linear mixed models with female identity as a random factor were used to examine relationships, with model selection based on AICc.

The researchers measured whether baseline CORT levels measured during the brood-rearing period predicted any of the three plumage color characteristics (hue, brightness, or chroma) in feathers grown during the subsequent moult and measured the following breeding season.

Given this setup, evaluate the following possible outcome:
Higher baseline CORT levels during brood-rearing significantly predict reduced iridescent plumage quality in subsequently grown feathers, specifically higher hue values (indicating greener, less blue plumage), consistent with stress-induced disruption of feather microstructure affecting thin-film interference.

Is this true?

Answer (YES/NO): NO